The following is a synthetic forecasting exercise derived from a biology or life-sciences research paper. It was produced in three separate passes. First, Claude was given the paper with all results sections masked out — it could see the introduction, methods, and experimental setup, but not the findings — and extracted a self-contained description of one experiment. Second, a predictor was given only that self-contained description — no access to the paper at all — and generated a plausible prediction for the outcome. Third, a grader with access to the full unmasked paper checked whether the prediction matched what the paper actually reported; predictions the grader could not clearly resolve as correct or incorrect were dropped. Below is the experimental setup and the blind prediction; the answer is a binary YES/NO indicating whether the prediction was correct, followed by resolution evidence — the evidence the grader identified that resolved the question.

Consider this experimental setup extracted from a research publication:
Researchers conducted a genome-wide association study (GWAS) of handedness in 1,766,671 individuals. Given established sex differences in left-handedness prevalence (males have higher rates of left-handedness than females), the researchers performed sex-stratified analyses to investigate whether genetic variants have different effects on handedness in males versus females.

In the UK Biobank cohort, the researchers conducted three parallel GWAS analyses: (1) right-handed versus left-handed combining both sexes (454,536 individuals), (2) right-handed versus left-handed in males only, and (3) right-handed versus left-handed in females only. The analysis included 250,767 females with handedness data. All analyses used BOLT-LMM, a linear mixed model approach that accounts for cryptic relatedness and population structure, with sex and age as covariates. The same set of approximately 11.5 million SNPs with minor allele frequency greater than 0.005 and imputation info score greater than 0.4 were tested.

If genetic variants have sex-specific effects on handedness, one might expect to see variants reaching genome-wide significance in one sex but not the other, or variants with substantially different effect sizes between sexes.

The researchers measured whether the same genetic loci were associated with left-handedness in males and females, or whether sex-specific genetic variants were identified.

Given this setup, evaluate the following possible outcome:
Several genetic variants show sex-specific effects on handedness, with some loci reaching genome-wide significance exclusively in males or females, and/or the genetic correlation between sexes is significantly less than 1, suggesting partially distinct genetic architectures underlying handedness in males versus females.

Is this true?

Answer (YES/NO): NO